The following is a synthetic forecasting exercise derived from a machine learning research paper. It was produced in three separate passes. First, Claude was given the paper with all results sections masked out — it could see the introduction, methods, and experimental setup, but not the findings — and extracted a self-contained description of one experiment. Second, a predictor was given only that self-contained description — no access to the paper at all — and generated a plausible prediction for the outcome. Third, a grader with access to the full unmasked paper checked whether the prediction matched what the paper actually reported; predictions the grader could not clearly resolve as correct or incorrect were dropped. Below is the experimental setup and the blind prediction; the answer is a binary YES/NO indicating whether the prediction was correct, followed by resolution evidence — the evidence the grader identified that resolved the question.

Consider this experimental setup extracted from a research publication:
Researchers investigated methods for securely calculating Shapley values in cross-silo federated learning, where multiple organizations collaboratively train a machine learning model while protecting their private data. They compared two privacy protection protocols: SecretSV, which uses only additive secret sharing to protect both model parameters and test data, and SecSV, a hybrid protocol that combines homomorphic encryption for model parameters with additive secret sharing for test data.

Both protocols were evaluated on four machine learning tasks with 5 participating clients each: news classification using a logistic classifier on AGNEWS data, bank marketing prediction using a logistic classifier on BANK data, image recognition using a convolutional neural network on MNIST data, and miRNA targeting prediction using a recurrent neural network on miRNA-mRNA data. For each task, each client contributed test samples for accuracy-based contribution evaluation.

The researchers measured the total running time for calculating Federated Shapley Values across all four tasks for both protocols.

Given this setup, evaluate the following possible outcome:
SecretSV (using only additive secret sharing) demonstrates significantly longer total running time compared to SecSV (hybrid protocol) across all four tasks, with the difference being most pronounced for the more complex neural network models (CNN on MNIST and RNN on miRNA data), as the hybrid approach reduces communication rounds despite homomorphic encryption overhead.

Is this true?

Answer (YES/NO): NO